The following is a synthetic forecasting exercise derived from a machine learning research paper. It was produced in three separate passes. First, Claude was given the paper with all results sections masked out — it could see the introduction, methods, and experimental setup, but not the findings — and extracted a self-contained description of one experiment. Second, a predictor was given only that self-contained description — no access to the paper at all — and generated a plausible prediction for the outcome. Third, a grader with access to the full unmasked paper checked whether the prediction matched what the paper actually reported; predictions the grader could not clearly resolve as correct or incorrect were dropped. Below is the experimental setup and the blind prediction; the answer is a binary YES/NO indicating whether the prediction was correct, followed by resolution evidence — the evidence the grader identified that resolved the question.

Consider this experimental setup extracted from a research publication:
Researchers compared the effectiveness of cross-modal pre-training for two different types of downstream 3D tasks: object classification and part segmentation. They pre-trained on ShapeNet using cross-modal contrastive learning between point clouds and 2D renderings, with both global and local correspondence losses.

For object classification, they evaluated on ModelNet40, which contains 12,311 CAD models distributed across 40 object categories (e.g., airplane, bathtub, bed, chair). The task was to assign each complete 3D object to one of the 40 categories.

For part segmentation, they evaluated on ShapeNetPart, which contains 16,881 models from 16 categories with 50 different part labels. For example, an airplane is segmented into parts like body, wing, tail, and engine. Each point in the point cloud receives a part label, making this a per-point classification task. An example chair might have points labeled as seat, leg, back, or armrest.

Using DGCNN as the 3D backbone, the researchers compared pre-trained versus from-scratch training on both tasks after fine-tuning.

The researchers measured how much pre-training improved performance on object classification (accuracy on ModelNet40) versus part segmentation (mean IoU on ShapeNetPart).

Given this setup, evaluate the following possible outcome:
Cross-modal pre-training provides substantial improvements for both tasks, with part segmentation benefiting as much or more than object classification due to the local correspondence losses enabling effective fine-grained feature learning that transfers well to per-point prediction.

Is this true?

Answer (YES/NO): NO